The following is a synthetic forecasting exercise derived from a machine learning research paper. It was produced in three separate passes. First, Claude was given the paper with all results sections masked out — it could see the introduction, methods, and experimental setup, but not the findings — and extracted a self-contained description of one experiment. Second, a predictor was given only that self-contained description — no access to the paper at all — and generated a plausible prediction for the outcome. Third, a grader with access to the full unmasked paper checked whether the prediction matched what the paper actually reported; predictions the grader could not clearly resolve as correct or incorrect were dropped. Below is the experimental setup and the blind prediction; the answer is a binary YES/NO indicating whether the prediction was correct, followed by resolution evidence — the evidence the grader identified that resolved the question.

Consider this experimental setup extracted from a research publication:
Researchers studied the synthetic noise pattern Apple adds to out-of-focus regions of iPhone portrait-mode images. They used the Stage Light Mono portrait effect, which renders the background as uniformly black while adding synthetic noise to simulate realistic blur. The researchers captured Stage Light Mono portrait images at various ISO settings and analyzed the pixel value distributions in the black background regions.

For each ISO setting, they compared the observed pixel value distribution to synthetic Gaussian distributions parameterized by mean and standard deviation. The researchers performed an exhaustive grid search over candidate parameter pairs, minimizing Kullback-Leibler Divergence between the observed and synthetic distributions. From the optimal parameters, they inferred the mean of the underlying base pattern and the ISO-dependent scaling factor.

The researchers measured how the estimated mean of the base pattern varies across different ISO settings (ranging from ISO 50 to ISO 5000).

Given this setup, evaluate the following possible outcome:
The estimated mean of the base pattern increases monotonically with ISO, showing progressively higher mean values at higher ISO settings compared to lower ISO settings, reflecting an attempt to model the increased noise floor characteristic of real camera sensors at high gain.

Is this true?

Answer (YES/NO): NO